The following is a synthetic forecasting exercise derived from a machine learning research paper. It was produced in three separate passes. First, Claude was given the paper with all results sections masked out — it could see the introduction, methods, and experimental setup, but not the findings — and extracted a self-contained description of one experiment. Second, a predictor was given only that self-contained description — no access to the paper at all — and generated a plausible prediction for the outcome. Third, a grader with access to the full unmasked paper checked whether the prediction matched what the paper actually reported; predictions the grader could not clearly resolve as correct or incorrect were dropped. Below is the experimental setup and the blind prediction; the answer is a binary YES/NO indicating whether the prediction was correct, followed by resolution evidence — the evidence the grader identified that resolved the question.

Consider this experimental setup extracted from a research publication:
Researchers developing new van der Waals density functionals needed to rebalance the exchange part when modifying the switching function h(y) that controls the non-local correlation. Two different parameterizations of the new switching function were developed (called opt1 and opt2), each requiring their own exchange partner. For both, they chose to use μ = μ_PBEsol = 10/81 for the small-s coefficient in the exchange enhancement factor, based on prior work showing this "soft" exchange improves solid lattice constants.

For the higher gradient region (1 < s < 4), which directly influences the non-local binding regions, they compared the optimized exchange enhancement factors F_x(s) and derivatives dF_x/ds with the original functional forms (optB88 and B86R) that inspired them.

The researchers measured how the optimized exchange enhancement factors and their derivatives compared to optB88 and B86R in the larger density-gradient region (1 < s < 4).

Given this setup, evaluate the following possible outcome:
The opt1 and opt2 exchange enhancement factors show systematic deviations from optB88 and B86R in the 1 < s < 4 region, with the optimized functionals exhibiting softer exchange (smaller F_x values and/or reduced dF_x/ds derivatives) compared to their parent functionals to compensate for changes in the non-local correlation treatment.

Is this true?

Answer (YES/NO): YES